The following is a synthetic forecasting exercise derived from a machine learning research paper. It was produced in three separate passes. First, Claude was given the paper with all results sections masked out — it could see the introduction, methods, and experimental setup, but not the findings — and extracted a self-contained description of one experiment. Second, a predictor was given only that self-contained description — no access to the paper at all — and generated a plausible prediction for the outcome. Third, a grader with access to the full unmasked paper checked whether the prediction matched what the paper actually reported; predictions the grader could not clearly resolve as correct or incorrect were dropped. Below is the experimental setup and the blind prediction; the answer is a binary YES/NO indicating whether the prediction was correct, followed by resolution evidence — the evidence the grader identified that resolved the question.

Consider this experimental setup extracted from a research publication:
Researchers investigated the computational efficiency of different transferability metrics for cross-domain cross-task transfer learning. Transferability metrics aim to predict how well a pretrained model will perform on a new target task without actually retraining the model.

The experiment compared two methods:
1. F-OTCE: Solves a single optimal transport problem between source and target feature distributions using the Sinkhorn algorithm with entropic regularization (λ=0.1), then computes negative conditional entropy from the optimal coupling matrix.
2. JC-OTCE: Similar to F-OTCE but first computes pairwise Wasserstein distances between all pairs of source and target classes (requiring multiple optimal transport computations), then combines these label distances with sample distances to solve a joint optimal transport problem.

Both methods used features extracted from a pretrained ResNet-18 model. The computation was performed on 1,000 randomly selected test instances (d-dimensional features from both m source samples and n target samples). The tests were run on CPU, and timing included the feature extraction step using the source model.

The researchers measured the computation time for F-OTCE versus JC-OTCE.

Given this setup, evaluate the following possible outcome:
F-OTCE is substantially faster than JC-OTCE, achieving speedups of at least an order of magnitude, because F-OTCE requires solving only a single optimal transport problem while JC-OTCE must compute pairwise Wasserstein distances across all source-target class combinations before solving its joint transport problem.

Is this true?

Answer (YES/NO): NO